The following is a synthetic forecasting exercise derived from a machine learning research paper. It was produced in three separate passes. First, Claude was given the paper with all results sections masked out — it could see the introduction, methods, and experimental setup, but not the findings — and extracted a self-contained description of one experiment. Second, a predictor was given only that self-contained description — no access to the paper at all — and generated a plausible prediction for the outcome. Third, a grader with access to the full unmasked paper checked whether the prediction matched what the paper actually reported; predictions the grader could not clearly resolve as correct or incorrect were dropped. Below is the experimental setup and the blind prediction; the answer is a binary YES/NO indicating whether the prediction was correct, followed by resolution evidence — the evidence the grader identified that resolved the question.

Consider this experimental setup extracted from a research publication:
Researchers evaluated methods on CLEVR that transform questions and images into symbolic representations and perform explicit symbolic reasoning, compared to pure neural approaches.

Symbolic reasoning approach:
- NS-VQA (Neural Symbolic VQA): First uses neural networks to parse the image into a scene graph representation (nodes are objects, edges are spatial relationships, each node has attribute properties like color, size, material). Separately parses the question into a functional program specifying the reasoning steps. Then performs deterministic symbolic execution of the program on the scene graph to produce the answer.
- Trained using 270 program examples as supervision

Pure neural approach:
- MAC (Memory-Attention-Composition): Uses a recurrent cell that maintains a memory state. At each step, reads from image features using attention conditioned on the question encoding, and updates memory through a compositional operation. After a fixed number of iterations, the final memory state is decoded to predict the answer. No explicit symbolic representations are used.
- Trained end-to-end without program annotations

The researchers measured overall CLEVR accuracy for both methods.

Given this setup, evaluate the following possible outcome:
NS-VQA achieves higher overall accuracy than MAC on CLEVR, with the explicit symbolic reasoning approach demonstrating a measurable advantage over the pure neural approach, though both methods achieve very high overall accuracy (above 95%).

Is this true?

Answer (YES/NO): YES